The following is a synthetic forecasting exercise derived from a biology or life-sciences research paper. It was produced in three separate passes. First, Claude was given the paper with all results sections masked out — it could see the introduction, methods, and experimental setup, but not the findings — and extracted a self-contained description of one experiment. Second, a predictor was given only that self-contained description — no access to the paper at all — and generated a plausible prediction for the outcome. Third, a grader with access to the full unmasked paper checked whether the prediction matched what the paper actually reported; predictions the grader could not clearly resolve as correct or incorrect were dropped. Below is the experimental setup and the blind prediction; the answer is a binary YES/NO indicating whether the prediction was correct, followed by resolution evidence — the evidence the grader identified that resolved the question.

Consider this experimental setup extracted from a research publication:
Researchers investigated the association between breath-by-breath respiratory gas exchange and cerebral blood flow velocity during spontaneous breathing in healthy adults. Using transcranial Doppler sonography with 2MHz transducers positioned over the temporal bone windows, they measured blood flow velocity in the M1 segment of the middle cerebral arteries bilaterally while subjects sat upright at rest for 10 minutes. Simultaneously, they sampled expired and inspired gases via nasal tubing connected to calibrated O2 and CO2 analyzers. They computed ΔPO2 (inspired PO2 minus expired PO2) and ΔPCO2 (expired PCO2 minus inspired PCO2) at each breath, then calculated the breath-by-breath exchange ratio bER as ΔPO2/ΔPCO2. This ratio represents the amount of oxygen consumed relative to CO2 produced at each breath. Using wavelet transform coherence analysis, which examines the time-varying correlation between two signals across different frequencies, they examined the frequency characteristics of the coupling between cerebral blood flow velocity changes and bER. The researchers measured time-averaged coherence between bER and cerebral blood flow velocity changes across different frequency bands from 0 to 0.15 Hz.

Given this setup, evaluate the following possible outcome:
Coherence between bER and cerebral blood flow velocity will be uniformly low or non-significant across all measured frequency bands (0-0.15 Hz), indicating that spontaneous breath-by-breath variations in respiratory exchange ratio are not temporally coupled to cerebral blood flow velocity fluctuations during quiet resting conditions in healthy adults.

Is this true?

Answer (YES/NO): NO